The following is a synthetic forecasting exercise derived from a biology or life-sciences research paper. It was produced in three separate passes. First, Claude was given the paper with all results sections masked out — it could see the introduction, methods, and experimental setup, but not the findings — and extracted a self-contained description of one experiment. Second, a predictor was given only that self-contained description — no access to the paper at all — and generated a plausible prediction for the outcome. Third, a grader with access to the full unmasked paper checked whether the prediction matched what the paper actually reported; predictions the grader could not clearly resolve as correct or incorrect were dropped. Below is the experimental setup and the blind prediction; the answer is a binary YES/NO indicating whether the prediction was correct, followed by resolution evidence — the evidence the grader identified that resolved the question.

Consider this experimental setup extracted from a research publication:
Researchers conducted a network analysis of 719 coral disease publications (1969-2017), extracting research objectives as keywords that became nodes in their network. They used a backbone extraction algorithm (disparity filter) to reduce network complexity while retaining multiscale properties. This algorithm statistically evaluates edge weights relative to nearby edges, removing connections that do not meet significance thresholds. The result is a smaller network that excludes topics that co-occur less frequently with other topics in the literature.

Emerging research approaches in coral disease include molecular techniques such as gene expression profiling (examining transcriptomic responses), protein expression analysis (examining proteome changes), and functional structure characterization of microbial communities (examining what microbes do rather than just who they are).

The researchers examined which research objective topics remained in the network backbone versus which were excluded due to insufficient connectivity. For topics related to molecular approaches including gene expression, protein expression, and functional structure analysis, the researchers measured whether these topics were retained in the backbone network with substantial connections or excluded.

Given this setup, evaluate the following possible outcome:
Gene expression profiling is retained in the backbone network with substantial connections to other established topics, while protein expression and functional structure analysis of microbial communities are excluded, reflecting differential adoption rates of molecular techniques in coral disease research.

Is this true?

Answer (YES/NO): NO